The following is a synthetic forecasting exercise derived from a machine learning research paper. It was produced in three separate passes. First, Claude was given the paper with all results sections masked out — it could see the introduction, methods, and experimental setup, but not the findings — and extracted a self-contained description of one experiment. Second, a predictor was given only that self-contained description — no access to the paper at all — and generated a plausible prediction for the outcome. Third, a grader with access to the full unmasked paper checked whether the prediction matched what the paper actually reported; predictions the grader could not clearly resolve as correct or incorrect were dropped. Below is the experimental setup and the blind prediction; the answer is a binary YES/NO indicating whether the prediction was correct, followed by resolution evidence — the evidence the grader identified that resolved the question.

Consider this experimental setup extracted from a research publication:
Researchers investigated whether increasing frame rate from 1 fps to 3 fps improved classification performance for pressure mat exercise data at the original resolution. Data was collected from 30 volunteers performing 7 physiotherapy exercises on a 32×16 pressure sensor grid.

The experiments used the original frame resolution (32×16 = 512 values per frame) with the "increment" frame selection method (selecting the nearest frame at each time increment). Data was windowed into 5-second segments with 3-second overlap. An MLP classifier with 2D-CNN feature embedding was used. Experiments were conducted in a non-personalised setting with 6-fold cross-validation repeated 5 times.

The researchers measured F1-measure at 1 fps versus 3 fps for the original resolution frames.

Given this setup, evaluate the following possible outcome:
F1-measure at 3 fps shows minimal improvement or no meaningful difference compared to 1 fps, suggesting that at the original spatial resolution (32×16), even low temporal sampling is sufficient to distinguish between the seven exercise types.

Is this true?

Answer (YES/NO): NO